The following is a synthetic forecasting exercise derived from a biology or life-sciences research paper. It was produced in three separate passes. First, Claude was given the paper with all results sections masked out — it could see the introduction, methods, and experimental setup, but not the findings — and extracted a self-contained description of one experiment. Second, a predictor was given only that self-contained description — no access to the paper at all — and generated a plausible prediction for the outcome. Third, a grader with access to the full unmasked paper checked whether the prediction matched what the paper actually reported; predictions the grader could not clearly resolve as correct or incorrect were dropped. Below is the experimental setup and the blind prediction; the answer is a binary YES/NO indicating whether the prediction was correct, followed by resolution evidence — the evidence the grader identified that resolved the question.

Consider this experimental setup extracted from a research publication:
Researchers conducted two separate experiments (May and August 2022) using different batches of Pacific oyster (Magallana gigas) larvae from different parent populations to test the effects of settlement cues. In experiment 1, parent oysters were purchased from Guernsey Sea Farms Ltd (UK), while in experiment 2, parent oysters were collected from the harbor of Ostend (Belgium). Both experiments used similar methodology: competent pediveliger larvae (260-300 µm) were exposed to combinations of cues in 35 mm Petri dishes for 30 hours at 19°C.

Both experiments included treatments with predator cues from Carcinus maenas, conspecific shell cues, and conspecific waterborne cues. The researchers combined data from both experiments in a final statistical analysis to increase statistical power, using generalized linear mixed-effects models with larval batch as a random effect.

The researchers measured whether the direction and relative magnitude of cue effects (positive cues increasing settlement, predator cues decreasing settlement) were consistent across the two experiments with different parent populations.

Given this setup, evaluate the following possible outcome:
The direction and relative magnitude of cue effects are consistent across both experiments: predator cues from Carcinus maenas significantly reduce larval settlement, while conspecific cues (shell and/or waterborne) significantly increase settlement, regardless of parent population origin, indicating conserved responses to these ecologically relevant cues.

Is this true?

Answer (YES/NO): NO